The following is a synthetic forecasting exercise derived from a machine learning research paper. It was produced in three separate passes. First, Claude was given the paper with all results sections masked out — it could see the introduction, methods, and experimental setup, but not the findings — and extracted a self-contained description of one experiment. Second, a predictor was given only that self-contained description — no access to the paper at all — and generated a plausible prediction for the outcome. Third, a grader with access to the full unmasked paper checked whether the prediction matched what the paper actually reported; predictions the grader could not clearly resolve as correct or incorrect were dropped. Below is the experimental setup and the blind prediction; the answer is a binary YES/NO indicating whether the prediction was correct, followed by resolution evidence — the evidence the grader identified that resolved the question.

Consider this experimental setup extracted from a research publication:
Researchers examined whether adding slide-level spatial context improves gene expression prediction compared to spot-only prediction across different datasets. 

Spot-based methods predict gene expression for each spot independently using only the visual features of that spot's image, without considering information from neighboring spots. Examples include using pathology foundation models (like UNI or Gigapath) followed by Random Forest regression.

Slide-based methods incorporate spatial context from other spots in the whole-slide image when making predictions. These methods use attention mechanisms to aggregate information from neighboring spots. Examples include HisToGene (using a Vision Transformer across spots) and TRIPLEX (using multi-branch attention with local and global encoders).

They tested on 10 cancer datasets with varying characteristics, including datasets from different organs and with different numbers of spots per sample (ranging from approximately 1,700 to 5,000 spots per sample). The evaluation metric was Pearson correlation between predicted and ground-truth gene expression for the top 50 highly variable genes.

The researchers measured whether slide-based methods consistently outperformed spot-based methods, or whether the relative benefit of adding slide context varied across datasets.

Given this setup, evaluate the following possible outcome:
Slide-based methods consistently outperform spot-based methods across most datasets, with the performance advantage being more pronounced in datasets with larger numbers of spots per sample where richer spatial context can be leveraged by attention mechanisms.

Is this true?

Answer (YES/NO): NO